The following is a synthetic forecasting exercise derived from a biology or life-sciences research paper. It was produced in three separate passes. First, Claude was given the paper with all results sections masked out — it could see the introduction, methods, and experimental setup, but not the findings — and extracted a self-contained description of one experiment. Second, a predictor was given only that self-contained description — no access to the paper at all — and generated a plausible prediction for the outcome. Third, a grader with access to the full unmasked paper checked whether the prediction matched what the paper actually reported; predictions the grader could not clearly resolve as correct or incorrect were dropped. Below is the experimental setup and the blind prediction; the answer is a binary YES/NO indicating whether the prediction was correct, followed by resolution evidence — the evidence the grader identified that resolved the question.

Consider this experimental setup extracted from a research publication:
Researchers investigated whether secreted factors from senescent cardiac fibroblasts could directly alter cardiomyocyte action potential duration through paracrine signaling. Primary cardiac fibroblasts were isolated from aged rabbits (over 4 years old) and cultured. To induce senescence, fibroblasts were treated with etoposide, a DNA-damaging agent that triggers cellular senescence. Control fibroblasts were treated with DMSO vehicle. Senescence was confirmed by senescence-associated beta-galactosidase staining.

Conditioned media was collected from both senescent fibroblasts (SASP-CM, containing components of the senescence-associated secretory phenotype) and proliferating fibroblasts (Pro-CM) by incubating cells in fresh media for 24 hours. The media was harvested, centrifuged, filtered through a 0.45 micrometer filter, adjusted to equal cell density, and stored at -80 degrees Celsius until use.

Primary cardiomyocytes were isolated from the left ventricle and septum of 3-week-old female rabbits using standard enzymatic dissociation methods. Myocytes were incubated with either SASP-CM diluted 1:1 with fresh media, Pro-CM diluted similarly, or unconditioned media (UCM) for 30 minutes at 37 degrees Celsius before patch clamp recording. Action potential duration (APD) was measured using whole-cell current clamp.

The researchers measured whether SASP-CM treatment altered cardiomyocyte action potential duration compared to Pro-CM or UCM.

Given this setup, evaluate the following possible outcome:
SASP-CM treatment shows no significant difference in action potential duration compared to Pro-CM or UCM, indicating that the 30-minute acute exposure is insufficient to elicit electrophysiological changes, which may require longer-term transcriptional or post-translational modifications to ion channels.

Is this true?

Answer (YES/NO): YES